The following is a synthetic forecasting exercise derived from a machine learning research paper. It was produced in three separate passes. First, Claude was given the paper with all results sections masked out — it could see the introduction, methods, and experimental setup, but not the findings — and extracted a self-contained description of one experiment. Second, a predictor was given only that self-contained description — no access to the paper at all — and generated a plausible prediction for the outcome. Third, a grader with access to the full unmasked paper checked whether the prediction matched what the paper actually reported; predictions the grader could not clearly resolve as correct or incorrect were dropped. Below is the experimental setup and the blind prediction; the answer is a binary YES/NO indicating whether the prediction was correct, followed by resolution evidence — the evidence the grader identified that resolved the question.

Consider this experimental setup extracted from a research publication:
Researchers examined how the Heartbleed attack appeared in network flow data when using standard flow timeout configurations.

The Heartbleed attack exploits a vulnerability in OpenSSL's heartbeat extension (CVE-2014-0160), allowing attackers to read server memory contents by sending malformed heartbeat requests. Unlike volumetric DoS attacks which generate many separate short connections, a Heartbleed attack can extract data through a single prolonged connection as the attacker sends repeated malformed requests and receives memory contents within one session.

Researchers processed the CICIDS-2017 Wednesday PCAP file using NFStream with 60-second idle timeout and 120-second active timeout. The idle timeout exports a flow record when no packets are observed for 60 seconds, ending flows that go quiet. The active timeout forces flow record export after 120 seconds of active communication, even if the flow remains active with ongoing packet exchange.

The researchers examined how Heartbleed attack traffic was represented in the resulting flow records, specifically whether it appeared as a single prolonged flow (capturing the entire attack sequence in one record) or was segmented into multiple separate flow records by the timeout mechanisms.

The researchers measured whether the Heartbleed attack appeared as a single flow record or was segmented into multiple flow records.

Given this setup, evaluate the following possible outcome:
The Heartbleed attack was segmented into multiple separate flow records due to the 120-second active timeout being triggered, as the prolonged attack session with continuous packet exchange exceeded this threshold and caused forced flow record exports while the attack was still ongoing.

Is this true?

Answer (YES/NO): YES